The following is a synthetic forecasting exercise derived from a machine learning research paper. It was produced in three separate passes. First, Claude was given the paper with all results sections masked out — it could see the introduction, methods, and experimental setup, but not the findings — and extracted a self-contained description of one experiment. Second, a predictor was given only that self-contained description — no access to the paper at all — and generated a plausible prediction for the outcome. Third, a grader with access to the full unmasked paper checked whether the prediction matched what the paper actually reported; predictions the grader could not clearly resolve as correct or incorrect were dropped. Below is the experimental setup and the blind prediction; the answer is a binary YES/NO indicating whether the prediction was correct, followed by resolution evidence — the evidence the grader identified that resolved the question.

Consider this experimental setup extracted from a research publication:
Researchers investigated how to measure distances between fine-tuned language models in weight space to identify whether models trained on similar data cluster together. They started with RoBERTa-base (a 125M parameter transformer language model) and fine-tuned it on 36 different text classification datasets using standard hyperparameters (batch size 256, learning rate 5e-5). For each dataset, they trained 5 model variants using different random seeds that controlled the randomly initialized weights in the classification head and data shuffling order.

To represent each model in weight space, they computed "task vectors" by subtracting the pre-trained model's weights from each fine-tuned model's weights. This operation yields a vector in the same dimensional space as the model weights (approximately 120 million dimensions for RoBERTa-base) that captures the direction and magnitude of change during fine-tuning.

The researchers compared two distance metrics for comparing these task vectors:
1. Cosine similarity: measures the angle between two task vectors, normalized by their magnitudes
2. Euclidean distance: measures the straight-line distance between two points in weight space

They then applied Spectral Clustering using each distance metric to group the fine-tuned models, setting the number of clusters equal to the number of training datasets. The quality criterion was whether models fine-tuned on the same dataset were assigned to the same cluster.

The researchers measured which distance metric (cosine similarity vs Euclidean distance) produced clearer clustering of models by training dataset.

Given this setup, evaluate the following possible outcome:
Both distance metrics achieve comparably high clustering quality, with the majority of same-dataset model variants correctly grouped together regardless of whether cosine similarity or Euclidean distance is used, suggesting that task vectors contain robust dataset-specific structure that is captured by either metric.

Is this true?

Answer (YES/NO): NO